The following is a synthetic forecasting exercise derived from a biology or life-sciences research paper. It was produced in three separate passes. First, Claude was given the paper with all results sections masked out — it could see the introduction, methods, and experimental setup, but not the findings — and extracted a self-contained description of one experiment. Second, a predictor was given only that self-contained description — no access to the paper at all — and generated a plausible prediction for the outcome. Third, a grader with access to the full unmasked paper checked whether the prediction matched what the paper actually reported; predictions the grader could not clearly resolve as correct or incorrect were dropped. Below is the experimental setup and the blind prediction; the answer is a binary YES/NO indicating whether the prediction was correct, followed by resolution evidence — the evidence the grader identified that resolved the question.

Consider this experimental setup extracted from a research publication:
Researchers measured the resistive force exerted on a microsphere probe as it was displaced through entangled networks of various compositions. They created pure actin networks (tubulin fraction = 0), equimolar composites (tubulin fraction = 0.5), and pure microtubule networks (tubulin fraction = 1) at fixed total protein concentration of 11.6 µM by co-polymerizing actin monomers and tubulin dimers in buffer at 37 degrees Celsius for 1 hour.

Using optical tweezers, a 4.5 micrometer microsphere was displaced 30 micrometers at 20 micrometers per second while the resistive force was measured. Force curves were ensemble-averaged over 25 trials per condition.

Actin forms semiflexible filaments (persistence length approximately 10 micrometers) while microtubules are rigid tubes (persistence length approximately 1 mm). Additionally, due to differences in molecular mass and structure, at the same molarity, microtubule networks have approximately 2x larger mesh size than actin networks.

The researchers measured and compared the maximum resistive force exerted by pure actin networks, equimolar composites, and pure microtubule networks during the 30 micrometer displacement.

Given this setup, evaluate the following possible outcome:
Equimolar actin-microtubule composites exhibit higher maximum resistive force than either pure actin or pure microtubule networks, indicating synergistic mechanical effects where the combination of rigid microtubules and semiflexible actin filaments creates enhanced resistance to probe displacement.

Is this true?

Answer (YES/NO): NO